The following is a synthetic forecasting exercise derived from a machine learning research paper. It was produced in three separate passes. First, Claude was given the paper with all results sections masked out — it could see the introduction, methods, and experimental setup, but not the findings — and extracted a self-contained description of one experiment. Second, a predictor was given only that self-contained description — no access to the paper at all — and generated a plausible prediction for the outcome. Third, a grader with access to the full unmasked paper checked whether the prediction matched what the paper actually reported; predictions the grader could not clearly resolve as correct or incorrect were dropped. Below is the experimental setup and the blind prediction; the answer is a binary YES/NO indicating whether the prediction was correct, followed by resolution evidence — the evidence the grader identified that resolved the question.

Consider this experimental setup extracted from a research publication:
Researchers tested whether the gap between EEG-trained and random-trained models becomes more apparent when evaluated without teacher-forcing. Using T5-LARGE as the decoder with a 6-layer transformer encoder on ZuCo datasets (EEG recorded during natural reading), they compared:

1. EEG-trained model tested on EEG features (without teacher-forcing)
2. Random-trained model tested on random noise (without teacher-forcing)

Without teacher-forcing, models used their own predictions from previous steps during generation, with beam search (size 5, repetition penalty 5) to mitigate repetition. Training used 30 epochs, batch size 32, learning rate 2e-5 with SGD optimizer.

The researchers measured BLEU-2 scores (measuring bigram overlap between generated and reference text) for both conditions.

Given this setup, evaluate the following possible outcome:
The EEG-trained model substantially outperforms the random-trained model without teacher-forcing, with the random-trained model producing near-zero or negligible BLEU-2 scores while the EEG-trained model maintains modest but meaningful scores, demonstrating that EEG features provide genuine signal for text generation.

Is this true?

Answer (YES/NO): NO